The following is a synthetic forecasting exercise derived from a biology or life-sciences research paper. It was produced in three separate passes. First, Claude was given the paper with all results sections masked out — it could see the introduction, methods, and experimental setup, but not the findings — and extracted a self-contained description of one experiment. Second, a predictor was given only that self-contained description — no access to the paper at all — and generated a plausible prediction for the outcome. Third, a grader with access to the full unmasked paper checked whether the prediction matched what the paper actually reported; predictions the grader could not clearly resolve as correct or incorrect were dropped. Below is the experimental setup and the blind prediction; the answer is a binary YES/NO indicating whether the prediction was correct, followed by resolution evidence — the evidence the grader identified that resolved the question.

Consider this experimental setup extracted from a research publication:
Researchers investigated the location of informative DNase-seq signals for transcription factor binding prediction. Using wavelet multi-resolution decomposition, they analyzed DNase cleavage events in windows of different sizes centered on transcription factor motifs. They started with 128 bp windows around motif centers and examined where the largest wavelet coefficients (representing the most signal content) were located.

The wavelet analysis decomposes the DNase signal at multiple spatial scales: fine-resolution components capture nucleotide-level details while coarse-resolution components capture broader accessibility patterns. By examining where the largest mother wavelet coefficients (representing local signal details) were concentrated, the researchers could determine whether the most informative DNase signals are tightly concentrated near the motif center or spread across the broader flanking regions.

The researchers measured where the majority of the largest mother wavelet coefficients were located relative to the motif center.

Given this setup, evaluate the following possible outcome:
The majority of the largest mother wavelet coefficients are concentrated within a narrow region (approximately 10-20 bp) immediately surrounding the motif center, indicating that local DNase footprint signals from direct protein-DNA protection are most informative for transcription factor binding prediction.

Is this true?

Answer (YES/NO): NO